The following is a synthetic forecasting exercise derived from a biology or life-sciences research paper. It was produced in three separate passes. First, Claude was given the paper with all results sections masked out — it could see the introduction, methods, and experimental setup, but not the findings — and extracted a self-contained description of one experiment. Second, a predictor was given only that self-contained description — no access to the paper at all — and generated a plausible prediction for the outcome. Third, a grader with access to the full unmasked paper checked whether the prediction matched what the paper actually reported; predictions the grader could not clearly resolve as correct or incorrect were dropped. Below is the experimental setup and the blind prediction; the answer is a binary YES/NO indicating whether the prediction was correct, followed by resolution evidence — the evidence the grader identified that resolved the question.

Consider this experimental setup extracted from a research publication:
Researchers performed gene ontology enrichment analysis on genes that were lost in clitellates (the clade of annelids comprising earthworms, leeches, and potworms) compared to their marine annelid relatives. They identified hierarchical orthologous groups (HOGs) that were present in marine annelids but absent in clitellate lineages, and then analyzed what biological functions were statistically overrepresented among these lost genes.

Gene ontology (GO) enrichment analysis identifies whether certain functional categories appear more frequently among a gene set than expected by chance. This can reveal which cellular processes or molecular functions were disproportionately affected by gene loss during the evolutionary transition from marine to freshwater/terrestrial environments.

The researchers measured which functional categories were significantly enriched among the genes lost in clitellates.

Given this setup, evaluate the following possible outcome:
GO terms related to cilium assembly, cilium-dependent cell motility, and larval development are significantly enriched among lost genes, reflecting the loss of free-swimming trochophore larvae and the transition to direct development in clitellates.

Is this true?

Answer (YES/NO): NO